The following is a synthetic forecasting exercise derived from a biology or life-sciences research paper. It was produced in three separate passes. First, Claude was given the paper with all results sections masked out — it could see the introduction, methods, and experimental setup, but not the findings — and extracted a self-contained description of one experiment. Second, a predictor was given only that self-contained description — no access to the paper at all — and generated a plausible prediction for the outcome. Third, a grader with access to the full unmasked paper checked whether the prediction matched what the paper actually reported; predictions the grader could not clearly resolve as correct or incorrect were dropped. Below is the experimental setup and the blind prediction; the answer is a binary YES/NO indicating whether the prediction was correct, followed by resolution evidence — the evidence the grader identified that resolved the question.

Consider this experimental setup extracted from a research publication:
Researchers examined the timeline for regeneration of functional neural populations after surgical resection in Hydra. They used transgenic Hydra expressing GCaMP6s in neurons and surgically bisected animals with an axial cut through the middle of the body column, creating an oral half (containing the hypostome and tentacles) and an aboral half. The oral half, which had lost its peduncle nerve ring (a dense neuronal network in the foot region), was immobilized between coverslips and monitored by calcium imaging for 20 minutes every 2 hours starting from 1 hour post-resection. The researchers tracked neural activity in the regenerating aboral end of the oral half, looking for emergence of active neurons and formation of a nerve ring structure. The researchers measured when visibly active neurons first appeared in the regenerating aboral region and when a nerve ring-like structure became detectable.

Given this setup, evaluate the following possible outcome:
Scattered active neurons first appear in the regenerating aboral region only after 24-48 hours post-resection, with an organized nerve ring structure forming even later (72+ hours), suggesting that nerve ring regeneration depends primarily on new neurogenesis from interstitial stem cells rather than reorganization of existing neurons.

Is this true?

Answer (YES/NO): NO